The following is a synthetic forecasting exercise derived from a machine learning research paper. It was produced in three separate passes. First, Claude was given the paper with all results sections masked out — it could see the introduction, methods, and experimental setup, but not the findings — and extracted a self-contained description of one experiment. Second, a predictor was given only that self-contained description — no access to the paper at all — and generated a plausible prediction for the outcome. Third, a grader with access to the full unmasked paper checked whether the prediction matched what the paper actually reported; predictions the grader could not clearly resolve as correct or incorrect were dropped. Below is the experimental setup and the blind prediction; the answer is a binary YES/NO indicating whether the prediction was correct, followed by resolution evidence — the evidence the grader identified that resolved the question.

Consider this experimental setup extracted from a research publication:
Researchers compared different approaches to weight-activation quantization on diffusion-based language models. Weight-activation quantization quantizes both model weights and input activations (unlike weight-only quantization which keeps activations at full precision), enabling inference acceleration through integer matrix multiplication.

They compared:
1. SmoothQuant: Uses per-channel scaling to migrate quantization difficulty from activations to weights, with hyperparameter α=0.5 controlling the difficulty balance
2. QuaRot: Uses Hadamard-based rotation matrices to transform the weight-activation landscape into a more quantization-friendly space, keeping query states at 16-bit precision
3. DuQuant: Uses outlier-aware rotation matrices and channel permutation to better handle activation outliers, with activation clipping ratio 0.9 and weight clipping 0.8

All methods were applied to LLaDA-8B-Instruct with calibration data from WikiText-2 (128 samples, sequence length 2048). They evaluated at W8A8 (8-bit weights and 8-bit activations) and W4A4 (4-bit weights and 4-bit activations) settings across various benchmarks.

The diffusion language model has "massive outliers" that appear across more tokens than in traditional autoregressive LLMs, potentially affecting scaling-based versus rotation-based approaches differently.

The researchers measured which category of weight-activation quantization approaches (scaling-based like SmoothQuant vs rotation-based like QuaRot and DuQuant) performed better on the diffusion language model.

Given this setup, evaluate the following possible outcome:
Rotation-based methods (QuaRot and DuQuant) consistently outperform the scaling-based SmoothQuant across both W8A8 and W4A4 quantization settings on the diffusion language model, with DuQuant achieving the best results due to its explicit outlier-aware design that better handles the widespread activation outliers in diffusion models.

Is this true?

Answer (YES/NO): YES